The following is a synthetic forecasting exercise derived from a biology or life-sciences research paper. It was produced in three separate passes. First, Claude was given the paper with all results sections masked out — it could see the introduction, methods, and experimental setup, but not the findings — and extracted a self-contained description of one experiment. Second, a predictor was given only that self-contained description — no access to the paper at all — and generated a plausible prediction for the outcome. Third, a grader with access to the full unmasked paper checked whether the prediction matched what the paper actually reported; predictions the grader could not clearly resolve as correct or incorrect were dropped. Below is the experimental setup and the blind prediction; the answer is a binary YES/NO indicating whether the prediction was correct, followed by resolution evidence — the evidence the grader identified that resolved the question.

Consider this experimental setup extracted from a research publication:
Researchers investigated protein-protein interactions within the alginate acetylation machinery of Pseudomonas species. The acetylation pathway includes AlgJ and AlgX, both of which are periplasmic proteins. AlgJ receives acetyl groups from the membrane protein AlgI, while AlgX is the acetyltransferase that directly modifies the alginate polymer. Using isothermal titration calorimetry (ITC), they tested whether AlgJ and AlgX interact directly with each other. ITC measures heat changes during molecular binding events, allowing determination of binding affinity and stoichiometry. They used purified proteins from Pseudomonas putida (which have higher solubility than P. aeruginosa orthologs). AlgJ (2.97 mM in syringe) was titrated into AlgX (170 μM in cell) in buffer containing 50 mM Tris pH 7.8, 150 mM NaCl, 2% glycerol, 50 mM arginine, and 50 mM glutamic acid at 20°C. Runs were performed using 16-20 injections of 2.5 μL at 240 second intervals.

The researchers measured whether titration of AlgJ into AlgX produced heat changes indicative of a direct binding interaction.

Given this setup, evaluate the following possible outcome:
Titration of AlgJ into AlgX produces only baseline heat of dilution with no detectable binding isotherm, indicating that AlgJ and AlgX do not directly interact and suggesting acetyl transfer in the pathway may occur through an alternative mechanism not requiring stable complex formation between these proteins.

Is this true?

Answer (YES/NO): NO